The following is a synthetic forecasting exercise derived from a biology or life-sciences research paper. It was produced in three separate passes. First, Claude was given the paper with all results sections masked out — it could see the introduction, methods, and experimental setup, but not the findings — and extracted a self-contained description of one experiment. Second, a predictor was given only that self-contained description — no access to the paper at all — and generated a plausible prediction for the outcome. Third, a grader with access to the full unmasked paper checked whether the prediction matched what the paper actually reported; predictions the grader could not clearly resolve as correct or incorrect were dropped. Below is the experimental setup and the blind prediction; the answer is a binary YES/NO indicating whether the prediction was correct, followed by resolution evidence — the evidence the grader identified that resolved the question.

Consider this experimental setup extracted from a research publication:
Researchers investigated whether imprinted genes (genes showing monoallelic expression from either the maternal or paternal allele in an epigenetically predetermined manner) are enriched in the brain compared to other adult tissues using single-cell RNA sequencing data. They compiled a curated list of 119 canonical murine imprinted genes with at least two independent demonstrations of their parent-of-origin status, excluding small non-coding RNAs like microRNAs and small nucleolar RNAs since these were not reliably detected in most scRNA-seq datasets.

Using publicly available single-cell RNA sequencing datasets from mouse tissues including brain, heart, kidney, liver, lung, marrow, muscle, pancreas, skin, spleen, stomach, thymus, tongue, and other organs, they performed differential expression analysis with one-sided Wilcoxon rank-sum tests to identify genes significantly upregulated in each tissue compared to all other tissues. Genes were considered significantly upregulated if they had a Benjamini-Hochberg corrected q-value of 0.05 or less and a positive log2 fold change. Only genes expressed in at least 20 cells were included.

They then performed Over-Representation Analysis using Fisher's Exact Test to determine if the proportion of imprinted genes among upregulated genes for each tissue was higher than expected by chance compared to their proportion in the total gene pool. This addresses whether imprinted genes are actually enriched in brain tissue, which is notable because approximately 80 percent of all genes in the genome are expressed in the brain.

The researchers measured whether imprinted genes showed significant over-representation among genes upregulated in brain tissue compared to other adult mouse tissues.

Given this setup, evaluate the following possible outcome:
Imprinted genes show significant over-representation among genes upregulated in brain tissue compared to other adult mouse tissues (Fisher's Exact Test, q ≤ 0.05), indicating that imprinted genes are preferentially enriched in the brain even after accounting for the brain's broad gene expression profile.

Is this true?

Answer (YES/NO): YES